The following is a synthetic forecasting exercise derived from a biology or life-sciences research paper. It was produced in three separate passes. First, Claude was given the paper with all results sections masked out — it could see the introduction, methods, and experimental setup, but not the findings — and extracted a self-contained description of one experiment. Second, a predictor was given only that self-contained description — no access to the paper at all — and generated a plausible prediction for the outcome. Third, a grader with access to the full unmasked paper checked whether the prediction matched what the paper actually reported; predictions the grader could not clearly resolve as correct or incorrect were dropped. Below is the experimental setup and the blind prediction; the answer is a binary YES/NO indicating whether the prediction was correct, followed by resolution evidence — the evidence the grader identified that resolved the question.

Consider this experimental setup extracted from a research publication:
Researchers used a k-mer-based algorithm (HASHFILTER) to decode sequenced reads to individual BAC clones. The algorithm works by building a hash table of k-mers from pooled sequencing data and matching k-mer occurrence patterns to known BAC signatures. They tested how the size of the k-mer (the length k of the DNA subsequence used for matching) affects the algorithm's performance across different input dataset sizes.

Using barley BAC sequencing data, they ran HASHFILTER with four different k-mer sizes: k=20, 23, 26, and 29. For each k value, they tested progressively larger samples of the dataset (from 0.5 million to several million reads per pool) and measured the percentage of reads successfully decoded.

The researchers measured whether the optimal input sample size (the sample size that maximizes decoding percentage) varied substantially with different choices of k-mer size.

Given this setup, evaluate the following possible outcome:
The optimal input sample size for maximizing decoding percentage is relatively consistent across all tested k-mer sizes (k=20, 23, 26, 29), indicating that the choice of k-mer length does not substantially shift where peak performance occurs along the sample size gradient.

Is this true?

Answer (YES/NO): YES